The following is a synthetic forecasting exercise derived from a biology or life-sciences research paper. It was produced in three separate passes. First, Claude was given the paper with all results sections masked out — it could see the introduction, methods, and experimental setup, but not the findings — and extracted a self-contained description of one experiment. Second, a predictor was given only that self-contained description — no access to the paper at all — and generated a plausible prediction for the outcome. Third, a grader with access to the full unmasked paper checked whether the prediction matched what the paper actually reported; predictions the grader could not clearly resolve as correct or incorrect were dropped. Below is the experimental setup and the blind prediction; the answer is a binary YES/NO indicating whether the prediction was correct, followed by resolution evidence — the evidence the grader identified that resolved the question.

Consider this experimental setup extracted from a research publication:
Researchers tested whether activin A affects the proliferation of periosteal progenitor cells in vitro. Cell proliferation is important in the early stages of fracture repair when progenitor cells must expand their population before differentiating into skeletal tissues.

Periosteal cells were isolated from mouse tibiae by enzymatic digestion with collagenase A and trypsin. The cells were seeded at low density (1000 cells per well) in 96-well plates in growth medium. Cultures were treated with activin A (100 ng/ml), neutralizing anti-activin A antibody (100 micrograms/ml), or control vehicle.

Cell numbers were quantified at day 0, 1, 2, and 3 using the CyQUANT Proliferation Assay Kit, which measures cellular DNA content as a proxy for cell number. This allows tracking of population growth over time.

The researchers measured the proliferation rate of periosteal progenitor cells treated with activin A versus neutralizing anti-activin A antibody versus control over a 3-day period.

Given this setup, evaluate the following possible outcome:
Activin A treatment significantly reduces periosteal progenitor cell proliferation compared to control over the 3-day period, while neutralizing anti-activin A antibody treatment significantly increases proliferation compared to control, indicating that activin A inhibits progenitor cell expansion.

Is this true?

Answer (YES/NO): NO